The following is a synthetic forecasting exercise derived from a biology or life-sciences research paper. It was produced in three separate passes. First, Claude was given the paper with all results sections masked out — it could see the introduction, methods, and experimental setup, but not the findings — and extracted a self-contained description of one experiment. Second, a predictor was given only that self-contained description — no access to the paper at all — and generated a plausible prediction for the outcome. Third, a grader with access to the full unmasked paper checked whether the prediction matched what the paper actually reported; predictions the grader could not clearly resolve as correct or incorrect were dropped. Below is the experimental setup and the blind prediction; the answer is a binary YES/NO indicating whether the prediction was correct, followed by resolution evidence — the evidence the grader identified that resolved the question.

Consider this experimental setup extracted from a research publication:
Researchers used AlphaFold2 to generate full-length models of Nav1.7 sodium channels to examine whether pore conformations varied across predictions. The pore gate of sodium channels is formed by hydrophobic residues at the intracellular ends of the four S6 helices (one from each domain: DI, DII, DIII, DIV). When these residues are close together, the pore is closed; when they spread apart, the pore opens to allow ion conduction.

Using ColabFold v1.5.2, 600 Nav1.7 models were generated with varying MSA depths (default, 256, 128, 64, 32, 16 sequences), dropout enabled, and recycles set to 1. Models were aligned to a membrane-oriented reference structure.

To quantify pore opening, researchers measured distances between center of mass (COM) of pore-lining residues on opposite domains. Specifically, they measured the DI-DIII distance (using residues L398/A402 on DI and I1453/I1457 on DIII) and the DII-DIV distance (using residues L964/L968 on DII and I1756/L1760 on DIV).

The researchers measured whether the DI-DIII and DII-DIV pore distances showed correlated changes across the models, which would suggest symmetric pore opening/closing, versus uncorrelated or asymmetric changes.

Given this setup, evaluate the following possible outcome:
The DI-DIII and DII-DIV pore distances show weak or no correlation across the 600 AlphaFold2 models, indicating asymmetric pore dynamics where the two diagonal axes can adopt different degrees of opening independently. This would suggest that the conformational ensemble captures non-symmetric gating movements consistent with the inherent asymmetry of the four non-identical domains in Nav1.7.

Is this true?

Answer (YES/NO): YES